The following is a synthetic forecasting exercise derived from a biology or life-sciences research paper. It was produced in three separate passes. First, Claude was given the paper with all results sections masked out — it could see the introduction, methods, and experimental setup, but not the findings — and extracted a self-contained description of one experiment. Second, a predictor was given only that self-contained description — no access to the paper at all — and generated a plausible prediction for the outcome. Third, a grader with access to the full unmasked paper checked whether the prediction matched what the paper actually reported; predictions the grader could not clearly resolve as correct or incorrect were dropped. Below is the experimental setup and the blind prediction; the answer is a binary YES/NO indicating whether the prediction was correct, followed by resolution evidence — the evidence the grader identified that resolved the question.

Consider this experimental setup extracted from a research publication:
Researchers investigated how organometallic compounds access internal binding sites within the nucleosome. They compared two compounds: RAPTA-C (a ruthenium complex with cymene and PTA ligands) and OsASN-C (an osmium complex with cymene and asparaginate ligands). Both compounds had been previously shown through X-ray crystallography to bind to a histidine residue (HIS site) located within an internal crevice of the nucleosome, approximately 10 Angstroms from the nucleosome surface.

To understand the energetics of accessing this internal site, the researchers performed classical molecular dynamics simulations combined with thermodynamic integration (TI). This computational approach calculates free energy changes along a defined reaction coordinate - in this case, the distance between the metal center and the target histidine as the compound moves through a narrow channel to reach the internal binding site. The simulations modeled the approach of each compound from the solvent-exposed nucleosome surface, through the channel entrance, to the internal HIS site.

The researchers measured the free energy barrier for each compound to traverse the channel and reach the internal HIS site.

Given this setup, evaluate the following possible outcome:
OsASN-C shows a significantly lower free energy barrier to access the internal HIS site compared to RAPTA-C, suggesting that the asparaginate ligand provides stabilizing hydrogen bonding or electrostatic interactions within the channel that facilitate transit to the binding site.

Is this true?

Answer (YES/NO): NO